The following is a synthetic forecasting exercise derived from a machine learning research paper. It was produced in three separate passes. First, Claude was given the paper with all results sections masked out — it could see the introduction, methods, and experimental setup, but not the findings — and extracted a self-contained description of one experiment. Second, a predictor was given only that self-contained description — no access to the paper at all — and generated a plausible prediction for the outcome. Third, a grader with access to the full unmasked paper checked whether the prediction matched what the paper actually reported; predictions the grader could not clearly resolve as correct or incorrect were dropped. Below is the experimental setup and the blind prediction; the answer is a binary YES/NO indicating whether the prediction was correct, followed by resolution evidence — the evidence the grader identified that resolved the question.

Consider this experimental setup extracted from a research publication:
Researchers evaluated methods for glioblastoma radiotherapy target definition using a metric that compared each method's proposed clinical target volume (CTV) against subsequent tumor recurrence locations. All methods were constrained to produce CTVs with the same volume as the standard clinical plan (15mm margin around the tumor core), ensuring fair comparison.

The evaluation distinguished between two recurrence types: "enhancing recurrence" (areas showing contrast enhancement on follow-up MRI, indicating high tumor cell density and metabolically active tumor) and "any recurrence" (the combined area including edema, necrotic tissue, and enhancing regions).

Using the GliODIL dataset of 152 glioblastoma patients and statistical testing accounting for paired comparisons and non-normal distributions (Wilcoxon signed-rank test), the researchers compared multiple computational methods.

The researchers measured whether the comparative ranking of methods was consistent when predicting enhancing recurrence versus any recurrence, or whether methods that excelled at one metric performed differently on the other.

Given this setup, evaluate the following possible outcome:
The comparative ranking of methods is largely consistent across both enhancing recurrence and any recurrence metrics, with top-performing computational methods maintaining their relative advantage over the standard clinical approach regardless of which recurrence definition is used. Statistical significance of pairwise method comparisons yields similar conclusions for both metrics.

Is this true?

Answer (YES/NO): NO